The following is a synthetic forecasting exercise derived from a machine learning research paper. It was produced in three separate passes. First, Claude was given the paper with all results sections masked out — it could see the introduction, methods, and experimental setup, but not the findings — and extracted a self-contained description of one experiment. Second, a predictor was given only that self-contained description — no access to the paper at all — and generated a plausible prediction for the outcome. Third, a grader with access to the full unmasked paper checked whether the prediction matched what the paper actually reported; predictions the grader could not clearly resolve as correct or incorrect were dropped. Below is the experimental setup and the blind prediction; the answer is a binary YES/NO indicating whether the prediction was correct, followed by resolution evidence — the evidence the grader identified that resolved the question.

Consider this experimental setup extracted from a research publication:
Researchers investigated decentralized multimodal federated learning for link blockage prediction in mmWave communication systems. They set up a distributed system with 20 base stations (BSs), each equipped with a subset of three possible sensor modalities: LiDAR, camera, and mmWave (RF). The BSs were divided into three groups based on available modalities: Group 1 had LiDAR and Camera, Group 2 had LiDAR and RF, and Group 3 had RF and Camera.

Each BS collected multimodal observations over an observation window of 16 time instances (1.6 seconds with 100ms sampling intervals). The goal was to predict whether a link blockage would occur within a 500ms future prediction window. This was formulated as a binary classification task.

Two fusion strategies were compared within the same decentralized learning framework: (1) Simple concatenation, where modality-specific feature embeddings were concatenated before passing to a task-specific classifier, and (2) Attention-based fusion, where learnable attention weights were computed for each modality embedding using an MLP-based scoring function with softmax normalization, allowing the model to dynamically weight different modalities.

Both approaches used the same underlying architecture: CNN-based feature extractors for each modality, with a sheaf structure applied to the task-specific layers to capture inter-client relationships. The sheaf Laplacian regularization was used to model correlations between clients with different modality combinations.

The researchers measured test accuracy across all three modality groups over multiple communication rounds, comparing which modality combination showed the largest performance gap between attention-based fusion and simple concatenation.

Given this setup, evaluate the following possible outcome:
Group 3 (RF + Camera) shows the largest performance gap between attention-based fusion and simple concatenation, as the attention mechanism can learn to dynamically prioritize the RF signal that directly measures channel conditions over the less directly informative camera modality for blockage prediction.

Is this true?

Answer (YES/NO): YES